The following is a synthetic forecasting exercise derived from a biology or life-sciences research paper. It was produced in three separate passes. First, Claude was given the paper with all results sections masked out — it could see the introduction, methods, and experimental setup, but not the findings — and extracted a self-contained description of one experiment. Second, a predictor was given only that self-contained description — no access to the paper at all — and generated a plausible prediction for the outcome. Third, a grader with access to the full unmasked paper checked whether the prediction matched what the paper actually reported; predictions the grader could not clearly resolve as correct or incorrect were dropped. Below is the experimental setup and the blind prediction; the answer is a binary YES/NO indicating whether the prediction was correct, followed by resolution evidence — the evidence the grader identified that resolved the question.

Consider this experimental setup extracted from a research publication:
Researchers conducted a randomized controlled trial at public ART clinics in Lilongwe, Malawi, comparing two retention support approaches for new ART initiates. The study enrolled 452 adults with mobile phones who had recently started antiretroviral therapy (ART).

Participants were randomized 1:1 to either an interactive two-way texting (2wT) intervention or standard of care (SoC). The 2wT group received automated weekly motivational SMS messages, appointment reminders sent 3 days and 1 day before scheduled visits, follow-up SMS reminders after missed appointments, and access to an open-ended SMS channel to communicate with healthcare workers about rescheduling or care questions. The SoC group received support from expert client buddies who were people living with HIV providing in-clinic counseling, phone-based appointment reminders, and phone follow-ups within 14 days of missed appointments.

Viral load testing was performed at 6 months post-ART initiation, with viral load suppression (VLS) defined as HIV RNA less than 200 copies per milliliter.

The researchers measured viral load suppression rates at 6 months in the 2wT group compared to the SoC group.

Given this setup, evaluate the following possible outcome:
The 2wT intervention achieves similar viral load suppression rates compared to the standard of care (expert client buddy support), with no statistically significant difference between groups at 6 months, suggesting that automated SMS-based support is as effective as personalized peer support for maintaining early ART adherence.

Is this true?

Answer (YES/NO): NO